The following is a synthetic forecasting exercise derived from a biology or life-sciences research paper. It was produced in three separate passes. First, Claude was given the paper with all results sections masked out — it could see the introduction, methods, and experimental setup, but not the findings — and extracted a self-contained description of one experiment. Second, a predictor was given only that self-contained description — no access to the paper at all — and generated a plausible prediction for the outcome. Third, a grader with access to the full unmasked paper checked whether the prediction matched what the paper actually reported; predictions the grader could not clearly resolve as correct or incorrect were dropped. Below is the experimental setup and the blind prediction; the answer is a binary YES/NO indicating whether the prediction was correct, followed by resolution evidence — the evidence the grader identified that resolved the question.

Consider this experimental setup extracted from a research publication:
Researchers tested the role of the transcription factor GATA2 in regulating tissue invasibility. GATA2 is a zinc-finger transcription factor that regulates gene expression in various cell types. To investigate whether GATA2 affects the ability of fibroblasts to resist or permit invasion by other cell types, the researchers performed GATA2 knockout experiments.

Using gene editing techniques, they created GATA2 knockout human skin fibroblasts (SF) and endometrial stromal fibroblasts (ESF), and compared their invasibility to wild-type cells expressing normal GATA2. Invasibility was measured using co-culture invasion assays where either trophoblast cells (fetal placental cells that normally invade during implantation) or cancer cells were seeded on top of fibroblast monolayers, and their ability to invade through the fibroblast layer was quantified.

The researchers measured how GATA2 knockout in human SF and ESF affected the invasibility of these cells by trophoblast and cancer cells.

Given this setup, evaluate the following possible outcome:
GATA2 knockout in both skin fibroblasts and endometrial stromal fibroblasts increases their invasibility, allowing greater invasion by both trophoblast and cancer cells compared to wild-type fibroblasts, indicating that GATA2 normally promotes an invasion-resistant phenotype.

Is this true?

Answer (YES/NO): NO